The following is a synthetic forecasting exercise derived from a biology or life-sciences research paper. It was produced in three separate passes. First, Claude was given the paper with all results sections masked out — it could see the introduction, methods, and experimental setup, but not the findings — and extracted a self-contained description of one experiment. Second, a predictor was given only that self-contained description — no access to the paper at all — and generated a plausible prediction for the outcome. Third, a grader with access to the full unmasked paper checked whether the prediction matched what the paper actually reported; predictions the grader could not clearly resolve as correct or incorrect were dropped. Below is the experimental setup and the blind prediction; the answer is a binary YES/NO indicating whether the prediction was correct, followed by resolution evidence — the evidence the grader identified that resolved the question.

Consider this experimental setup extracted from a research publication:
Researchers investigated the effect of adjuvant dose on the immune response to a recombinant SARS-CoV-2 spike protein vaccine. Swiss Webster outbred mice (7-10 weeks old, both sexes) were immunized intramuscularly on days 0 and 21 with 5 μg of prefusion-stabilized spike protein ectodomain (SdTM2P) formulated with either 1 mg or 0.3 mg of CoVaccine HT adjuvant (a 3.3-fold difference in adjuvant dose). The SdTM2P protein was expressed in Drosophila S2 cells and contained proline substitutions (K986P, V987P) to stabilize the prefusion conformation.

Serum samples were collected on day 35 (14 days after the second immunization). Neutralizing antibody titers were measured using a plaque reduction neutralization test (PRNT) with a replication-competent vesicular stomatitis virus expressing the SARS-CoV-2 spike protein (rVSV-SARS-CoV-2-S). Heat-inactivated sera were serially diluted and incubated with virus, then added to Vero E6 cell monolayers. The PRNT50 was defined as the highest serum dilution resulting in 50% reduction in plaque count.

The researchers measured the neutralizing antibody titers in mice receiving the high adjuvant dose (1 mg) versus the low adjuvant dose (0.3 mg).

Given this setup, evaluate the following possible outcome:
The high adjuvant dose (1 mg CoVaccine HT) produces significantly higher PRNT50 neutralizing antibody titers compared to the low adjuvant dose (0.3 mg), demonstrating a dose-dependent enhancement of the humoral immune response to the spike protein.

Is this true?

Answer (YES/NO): NO